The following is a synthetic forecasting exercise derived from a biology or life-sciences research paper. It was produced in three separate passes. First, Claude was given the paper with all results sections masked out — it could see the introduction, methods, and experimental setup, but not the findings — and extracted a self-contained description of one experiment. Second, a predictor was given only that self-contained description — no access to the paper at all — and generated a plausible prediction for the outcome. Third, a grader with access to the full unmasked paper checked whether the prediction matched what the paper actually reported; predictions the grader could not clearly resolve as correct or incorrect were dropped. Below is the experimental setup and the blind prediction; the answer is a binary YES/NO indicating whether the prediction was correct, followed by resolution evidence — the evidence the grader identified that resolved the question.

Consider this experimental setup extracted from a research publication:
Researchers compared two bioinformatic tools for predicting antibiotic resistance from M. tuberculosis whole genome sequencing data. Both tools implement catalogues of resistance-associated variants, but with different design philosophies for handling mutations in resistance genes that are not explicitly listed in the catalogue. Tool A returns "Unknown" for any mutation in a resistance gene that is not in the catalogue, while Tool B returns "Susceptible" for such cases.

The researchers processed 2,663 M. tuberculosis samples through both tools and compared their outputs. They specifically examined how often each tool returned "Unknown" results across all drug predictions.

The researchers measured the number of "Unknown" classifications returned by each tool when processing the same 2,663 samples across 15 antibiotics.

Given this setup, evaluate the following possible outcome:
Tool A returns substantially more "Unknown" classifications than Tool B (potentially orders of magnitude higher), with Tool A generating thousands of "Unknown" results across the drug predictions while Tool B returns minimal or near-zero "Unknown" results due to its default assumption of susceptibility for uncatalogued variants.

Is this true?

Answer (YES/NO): NO